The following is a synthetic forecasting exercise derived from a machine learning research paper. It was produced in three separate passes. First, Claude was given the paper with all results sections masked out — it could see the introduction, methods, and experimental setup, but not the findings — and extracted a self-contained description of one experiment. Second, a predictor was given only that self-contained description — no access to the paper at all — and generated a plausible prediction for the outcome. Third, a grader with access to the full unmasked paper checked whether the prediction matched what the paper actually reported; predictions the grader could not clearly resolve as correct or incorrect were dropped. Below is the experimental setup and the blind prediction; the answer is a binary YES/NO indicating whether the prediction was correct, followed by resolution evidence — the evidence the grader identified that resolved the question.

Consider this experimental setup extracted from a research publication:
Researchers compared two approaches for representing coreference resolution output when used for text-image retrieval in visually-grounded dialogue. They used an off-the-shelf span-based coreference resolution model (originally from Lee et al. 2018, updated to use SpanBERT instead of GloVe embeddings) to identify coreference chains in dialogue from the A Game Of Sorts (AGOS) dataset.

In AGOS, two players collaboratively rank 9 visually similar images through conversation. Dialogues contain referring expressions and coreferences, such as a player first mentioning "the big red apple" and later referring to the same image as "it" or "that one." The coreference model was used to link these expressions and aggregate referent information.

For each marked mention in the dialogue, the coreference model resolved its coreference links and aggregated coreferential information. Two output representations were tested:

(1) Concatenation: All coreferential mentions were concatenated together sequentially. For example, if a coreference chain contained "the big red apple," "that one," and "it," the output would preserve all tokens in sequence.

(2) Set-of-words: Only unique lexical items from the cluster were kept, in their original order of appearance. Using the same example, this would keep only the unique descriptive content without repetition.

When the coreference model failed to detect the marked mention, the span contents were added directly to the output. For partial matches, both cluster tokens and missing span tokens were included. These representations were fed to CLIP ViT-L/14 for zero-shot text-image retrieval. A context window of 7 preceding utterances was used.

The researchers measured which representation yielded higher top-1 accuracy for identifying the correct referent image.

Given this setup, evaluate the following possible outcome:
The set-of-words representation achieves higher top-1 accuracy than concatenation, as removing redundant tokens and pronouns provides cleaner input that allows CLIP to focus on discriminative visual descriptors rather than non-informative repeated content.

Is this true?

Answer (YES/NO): NO